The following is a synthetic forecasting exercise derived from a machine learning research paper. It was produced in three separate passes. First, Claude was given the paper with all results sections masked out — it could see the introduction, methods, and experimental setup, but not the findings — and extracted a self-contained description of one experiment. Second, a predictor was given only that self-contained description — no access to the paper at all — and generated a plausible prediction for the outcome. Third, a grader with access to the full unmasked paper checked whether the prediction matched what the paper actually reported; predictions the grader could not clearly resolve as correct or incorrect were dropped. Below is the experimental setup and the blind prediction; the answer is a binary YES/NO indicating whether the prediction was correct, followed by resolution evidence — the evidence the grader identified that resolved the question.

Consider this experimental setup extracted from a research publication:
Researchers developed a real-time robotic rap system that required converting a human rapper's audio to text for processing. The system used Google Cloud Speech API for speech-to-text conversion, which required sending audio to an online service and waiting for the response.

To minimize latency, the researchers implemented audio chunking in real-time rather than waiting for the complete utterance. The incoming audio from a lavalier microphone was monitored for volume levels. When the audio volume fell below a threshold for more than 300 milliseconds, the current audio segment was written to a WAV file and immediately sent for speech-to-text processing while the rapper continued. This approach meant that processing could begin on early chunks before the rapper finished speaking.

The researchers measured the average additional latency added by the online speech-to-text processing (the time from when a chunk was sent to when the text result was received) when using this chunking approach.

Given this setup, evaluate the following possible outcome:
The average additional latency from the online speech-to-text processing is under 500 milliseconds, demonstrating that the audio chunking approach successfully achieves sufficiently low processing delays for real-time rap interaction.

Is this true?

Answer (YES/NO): NO